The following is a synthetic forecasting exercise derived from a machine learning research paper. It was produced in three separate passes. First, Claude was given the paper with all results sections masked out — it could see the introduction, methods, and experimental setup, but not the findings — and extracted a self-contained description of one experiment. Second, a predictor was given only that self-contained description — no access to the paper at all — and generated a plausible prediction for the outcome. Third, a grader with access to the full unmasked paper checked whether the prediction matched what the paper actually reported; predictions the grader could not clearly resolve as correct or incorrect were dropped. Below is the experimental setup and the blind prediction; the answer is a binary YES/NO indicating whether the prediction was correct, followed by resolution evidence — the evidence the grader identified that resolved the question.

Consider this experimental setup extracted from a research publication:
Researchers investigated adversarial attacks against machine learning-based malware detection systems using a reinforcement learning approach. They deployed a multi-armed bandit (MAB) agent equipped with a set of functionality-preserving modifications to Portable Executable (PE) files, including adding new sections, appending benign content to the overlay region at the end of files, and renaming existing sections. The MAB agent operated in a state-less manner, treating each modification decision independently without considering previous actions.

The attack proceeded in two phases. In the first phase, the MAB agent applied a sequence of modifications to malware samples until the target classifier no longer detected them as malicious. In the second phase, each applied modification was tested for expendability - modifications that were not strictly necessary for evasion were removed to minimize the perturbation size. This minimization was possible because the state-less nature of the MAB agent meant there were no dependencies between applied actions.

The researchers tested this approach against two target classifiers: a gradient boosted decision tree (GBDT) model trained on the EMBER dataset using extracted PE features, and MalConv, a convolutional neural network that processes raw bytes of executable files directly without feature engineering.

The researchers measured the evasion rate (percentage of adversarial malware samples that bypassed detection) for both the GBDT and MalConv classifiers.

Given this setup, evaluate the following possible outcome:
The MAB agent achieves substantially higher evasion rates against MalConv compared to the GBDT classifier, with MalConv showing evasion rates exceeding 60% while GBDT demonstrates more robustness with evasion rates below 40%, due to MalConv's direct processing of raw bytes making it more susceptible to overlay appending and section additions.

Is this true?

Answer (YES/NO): NO